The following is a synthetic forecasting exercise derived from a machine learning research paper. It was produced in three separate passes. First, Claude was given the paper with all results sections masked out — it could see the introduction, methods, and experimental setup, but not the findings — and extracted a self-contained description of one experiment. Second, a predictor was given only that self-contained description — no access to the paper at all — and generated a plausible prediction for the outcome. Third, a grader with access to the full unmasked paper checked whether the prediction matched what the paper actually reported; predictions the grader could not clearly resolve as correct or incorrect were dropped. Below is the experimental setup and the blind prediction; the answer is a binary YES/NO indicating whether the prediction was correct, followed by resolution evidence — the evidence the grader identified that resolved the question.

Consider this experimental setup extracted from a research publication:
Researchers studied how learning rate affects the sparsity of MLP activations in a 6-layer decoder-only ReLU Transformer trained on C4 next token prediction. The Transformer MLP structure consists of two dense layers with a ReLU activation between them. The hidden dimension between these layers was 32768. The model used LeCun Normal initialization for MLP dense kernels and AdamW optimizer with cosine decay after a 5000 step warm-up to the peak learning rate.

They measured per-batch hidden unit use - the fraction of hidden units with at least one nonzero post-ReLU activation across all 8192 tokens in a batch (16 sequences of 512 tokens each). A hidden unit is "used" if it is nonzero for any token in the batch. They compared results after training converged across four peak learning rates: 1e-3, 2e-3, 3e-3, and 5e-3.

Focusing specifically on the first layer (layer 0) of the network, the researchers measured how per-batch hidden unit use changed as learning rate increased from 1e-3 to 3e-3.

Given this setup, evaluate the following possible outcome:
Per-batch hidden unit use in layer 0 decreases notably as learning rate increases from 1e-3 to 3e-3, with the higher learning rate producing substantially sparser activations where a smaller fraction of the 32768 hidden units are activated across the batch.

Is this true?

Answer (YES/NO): YES